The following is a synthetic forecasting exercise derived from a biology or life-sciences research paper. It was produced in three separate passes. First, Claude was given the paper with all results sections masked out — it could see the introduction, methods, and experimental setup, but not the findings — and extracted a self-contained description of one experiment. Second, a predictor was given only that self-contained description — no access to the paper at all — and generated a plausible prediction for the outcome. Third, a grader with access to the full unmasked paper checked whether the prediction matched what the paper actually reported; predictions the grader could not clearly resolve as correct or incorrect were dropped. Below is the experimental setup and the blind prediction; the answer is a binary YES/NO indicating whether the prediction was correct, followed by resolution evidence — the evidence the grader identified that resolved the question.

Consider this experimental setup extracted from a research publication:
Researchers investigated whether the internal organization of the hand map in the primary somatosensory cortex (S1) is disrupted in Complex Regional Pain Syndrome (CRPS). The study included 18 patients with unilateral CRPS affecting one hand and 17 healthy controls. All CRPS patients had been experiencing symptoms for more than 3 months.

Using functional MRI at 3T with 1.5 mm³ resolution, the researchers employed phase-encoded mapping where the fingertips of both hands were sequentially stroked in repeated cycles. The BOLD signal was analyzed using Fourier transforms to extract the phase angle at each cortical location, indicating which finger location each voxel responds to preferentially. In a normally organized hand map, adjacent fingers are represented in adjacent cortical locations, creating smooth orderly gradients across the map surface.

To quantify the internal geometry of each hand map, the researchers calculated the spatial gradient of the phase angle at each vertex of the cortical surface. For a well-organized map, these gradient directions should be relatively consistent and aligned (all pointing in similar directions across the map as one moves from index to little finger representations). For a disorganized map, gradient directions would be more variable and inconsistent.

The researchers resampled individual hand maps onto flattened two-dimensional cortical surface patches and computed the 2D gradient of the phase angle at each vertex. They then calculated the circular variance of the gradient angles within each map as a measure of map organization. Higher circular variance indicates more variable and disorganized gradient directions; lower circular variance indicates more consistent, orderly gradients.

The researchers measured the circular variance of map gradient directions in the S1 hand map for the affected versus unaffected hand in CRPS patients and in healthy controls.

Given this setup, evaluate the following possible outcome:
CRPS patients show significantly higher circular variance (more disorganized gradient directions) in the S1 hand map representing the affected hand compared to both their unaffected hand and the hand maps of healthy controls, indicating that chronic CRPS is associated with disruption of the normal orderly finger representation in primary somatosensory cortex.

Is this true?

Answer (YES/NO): NO